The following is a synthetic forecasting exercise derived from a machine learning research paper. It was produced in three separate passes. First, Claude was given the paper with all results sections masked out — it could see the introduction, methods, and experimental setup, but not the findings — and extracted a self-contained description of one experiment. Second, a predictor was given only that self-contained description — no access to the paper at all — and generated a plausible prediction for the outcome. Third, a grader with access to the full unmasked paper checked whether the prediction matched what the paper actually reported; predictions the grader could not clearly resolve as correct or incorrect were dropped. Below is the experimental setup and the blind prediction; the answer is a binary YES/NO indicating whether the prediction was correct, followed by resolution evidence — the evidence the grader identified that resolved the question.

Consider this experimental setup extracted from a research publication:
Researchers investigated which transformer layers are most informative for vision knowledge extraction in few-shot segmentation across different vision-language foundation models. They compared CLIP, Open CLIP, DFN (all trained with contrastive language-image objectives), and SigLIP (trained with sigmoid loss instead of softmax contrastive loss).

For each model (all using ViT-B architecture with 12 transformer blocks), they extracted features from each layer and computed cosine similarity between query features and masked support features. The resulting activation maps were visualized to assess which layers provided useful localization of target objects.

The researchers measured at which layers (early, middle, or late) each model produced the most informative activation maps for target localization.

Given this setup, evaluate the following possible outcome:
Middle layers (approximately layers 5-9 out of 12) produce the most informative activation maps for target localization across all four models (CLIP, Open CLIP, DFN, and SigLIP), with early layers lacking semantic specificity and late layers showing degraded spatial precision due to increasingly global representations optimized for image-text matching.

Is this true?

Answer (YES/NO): NO